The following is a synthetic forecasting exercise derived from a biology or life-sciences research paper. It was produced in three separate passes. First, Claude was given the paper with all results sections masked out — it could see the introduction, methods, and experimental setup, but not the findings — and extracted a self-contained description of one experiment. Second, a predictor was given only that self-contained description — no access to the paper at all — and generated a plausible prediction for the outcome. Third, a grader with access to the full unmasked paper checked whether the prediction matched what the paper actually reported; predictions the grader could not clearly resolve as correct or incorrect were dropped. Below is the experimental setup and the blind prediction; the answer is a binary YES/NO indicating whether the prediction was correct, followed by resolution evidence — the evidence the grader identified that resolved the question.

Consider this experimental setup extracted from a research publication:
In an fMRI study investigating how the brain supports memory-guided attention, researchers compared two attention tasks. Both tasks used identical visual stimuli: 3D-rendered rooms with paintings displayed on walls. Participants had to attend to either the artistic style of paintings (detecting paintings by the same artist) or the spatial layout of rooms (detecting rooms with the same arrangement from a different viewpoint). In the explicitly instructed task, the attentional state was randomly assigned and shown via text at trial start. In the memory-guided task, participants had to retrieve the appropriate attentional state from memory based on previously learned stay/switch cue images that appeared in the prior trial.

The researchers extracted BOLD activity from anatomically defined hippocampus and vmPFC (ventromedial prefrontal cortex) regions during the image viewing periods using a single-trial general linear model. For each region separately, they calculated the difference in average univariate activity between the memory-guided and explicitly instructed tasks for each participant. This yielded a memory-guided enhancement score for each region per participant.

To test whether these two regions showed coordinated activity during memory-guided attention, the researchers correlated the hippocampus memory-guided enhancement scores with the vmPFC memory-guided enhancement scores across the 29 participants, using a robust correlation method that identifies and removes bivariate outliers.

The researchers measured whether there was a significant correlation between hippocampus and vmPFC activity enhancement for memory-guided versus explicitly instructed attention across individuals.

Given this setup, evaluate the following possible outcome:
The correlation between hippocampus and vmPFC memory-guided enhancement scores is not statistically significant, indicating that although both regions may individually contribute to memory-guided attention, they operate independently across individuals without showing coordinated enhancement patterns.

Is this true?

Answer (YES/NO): NO